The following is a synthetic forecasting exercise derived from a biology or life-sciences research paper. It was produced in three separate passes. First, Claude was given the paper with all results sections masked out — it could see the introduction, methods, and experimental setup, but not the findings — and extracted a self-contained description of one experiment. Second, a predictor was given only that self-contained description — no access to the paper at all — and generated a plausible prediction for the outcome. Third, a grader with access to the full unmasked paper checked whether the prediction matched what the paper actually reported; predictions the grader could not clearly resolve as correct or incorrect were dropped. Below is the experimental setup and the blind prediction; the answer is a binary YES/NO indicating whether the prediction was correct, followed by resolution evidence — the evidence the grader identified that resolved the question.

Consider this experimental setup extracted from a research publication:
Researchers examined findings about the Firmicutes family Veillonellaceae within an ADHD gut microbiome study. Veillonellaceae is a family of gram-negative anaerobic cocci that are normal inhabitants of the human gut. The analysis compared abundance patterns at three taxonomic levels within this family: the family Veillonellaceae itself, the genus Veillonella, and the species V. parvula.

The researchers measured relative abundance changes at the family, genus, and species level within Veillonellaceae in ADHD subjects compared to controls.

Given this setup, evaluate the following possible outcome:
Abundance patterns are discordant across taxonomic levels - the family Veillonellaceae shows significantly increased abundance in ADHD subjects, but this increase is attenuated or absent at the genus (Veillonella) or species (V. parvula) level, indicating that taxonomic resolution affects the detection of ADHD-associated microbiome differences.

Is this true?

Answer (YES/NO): NO